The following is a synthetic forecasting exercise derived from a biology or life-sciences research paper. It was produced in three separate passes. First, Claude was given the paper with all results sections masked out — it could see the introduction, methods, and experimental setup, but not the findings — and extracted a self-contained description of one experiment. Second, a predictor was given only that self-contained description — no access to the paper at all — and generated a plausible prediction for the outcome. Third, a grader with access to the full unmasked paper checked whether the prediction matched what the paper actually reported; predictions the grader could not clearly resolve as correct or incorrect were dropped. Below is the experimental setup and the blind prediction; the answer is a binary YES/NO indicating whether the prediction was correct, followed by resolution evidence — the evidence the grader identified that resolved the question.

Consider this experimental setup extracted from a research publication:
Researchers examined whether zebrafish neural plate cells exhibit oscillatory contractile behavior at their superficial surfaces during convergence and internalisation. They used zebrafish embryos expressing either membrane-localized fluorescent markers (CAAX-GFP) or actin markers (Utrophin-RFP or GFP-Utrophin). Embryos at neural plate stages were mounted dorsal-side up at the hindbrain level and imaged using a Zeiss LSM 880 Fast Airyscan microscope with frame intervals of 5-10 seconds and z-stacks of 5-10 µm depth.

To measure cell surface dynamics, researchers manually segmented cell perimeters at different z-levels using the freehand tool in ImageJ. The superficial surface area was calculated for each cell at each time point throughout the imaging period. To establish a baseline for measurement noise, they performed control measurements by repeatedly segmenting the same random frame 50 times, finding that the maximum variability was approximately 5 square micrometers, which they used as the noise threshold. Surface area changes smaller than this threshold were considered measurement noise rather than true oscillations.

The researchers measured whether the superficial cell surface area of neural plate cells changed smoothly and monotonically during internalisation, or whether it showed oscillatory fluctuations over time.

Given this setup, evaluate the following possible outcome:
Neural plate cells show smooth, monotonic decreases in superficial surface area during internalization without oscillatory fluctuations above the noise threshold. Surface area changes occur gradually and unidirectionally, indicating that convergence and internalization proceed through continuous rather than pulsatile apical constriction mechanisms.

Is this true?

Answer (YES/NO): NO